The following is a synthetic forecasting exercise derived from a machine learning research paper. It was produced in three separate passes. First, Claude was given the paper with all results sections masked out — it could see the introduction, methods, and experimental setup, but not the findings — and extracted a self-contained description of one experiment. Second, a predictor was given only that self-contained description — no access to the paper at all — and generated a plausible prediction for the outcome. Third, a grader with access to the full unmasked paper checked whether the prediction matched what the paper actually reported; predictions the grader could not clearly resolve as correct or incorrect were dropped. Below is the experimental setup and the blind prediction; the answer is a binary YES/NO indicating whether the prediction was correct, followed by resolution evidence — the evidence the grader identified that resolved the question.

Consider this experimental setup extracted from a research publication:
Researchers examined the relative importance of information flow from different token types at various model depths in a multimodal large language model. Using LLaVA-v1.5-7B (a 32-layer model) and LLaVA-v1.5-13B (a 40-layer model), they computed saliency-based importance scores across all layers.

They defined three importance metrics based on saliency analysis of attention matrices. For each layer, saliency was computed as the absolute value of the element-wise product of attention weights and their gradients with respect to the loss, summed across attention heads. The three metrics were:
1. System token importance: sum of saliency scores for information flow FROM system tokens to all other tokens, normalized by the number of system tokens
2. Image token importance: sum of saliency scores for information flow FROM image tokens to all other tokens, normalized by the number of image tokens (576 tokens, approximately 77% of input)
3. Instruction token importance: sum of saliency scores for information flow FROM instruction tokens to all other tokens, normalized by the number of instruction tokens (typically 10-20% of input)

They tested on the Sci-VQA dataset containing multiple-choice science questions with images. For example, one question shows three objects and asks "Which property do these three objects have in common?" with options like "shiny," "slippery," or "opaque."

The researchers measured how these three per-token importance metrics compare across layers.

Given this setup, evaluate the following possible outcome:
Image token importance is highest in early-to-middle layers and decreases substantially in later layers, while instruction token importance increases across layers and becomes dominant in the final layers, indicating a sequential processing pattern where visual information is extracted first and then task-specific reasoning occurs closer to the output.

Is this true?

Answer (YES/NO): NO